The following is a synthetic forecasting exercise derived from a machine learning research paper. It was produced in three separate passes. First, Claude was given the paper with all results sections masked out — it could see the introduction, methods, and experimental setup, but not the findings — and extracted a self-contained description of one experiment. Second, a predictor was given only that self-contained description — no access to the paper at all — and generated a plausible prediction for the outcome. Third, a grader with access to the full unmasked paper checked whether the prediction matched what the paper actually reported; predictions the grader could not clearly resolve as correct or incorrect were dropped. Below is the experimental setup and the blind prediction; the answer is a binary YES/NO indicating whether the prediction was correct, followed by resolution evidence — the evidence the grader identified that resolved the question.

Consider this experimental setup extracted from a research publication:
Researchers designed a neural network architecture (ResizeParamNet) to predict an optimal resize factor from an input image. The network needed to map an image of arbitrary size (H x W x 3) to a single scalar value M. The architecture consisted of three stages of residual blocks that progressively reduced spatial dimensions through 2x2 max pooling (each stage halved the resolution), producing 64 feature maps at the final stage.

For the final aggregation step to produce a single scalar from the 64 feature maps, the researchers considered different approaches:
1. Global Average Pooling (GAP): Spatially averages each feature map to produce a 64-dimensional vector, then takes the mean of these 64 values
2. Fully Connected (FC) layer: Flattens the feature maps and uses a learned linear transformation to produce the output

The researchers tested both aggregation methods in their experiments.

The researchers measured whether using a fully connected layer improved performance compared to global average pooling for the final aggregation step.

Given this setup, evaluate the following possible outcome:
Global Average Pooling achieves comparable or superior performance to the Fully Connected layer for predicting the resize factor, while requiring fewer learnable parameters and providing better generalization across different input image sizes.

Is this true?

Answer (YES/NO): NO